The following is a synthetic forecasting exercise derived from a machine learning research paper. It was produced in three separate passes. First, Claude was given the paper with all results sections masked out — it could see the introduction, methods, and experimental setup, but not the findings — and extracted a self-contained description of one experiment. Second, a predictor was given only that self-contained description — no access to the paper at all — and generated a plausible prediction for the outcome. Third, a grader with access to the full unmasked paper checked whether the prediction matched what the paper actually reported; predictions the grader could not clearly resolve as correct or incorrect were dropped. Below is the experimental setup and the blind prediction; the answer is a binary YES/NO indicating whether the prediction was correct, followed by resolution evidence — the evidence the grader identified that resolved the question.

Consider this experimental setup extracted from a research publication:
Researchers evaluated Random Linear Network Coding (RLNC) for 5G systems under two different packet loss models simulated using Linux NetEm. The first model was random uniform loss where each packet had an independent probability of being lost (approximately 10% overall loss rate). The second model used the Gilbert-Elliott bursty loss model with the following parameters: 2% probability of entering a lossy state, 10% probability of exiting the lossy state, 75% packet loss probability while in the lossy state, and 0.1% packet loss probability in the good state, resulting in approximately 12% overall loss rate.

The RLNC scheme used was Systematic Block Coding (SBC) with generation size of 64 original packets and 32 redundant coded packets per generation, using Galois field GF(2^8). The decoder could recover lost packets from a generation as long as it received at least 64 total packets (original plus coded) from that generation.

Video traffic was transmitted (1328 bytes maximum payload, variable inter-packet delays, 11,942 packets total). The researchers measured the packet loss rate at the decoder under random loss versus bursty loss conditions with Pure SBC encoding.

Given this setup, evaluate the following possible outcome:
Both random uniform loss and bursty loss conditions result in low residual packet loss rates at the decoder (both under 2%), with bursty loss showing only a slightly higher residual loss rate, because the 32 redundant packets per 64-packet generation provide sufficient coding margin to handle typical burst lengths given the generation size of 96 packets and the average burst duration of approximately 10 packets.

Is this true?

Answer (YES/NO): NO